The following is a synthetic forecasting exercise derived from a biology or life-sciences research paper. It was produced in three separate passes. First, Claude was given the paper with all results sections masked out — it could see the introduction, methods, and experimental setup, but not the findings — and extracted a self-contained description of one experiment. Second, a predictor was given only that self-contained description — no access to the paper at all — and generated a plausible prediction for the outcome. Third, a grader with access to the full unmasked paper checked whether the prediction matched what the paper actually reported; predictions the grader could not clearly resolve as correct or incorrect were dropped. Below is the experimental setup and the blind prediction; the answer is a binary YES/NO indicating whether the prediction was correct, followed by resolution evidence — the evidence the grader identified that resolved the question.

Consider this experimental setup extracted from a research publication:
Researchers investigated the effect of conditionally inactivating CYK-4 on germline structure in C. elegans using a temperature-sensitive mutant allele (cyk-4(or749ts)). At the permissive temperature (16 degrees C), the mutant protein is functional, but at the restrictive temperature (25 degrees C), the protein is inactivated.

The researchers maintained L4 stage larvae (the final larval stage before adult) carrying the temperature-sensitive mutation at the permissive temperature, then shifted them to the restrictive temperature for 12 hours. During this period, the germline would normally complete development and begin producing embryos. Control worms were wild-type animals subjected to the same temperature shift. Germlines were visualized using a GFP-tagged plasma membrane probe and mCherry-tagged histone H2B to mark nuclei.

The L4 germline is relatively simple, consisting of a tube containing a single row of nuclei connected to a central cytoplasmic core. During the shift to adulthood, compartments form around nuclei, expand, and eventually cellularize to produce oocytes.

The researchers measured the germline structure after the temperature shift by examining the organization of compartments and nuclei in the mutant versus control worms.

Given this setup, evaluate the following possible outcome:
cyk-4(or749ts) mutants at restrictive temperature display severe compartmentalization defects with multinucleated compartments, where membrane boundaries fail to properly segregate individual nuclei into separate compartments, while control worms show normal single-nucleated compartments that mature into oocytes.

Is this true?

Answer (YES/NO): NO